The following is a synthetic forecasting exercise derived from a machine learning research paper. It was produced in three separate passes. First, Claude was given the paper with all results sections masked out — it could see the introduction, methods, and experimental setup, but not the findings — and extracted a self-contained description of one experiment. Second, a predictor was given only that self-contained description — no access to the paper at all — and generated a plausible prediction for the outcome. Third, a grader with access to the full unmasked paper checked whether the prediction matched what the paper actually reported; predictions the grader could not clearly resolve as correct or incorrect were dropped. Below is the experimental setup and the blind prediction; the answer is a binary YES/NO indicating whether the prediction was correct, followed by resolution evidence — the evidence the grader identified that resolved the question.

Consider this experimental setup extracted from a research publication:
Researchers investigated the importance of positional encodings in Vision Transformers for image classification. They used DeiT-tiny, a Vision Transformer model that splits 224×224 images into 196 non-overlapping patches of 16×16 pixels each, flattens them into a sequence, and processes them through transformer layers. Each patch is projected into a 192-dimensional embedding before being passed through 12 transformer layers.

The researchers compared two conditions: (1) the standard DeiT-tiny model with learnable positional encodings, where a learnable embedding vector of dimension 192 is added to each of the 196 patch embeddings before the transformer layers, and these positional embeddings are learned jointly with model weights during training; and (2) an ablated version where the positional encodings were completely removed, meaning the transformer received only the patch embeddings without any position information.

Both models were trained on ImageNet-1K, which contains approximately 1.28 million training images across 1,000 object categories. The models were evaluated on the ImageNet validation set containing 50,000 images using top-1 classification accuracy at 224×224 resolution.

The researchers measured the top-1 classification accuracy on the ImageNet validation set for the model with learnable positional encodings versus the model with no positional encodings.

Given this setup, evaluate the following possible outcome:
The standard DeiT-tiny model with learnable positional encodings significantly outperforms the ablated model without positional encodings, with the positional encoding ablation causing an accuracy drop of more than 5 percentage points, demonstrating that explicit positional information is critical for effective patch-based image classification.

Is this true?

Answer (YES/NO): NO